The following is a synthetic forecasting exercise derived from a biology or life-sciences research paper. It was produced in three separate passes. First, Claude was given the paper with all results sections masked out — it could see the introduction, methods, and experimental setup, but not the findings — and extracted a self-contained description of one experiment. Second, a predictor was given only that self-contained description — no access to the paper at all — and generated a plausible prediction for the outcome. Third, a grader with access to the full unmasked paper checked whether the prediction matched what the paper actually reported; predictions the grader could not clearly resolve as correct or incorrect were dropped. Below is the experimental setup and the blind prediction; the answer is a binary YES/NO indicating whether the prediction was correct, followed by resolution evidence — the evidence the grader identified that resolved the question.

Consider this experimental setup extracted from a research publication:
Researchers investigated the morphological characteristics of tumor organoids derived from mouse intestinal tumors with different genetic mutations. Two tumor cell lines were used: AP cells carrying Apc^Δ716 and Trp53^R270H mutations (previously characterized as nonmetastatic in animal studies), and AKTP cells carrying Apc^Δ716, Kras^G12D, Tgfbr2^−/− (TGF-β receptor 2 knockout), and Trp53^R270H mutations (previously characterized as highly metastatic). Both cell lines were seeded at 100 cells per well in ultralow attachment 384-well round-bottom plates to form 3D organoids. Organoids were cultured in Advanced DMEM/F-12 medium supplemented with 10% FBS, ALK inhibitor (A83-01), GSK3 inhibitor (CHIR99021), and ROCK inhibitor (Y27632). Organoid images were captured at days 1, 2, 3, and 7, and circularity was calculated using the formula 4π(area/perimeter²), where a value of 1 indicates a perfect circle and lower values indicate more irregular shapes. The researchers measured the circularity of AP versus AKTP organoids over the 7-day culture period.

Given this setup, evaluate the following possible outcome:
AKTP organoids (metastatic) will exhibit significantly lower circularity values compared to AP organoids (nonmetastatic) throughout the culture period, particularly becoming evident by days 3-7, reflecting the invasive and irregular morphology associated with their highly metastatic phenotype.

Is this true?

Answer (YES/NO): NO